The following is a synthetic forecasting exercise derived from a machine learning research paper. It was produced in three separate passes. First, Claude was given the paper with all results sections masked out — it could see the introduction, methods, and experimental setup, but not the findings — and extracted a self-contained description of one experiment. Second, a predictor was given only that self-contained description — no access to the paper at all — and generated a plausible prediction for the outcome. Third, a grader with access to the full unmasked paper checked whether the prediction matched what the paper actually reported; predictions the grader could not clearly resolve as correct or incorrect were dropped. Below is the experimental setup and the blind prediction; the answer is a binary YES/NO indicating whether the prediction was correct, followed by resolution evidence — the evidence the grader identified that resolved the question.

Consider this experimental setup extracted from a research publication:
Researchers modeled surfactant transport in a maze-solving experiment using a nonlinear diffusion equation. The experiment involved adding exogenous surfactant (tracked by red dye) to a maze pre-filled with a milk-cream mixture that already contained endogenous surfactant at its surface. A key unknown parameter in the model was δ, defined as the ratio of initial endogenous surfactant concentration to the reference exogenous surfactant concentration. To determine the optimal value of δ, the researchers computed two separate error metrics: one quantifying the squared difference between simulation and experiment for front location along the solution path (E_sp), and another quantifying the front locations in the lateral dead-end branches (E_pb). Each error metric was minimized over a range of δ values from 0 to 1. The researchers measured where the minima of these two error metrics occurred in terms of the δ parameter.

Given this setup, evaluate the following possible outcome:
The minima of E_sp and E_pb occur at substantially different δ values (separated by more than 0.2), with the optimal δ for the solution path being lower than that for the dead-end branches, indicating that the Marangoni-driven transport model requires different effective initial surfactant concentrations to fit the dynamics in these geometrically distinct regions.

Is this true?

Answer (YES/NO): NO